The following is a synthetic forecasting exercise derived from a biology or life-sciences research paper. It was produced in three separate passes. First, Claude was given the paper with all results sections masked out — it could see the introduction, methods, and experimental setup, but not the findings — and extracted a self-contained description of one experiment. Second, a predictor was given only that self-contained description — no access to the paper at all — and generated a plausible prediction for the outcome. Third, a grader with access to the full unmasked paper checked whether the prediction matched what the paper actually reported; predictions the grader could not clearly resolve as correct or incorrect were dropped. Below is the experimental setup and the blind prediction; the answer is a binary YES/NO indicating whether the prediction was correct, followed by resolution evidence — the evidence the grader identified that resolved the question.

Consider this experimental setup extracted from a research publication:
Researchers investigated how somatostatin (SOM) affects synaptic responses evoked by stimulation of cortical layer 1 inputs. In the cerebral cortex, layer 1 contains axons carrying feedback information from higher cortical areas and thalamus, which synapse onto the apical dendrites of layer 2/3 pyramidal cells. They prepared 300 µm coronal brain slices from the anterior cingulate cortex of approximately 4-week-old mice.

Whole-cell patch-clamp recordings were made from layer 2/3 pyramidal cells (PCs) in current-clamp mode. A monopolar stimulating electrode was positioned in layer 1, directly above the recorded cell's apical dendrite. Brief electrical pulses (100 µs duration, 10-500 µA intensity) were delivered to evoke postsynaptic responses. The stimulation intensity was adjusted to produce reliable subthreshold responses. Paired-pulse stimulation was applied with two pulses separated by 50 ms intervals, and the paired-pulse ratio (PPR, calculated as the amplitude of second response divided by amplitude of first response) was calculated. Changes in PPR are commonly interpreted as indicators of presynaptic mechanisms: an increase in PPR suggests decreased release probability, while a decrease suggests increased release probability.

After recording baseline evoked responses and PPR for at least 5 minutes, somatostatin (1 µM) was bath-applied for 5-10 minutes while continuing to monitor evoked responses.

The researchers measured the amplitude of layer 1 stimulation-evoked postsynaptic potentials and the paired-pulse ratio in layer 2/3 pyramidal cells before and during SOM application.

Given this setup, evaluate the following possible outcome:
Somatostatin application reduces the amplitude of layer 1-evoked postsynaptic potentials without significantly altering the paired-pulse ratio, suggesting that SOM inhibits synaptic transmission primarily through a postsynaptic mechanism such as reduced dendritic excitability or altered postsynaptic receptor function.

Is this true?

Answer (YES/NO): NO